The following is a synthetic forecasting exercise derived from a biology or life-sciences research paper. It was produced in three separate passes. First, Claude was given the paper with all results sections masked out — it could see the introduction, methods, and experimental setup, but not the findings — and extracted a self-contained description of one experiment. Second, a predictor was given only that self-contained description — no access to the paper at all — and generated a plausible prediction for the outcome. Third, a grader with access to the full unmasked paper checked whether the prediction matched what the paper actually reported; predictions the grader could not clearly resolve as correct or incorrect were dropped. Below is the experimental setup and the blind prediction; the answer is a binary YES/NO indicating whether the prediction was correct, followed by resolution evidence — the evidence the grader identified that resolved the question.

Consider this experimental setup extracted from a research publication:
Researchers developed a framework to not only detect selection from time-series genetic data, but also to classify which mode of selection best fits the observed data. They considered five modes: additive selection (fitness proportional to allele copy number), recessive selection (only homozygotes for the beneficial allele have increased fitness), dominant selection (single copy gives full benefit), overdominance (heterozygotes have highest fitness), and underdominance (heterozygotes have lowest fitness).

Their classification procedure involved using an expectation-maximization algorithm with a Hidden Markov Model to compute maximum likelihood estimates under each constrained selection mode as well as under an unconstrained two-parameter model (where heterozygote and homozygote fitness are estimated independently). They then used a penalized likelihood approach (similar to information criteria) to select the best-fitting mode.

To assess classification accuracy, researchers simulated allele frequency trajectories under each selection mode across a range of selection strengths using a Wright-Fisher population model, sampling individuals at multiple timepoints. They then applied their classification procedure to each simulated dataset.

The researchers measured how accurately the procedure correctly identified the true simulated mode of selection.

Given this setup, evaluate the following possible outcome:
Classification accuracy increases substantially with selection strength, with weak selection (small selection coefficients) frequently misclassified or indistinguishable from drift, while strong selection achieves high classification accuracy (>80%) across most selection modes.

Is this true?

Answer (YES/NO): NO